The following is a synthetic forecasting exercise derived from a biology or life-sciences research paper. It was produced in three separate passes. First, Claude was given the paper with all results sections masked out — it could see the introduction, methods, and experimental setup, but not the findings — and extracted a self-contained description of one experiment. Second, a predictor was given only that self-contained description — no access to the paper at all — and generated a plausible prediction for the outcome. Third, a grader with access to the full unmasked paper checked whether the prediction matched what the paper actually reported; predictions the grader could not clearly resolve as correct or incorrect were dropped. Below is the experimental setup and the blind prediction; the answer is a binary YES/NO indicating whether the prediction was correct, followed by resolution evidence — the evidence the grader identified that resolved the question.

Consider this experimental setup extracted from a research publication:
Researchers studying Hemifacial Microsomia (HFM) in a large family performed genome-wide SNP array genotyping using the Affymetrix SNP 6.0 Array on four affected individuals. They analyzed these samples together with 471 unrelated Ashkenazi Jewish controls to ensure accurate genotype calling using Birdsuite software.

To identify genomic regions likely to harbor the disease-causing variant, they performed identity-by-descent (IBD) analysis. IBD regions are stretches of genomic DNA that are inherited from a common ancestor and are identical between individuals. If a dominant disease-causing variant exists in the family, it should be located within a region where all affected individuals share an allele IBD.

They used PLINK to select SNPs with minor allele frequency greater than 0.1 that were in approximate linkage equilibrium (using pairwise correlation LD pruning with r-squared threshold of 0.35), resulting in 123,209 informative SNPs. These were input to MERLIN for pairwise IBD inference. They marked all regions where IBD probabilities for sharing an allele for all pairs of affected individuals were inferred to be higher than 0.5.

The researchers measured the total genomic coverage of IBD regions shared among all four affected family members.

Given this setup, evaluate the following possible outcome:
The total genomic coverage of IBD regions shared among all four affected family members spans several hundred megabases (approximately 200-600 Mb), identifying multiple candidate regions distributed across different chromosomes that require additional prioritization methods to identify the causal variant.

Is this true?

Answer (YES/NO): NO